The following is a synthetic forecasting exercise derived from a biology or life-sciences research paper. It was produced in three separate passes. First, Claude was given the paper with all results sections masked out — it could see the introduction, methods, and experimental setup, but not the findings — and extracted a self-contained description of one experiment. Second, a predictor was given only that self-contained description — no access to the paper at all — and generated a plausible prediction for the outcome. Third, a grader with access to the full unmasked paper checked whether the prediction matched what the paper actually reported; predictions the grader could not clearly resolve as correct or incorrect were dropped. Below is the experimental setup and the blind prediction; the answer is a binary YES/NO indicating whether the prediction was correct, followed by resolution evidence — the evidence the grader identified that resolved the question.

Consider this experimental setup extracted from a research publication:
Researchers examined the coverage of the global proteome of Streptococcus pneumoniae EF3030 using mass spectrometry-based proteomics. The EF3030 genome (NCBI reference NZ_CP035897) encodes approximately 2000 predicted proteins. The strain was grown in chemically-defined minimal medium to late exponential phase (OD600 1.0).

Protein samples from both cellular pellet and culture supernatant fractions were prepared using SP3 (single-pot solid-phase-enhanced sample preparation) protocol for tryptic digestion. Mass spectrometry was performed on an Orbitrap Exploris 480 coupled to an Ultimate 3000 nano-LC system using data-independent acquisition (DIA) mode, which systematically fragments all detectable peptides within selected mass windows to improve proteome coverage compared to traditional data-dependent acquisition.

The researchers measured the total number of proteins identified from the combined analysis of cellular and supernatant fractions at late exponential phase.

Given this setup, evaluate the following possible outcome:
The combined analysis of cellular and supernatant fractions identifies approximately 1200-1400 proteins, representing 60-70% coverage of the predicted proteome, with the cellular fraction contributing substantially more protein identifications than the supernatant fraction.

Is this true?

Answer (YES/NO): NO